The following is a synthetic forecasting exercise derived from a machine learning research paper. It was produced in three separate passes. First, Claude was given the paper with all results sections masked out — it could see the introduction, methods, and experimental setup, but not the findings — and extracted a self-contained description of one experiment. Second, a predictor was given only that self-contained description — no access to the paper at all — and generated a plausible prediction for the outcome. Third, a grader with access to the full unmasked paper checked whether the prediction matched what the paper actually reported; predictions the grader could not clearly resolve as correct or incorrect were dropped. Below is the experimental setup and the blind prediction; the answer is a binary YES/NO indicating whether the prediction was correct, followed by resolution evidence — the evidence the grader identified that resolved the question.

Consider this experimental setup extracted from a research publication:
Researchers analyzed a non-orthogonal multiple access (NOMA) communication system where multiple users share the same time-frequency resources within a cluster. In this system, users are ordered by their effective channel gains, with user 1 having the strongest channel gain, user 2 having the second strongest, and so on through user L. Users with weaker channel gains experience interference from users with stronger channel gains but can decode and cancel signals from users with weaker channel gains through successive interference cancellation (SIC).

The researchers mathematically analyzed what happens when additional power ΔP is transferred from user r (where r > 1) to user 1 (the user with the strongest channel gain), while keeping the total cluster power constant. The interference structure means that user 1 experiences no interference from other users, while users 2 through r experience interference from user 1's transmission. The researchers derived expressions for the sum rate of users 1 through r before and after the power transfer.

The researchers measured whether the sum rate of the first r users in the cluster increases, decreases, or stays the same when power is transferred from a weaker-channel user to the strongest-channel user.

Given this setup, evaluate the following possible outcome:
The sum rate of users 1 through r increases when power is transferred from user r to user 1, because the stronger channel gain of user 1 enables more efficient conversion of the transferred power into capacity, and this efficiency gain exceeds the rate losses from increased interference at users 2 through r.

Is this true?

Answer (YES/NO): YES